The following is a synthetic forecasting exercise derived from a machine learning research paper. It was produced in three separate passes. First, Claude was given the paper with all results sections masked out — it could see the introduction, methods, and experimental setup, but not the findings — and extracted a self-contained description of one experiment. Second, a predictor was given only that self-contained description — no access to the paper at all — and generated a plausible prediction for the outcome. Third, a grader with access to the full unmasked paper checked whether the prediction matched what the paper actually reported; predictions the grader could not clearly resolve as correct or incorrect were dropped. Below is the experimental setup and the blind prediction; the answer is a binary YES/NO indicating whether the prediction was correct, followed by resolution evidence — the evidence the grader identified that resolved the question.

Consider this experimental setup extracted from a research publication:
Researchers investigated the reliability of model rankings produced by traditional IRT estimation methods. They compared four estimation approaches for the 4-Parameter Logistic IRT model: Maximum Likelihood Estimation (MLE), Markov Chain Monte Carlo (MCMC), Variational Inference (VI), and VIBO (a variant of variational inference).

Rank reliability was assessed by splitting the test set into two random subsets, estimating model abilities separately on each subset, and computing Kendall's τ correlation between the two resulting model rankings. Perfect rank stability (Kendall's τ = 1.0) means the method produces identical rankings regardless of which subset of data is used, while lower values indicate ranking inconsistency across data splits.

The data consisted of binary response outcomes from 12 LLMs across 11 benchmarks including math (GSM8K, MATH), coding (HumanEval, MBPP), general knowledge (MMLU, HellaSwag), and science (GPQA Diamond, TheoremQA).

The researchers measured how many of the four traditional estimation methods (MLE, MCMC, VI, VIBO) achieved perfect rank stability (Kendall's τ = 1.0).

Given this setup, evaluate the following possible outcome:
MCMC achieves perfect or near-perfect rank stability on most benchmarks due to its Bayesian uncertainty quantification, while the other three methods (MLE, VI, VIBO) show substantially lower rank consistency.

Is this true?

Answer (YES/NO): NO